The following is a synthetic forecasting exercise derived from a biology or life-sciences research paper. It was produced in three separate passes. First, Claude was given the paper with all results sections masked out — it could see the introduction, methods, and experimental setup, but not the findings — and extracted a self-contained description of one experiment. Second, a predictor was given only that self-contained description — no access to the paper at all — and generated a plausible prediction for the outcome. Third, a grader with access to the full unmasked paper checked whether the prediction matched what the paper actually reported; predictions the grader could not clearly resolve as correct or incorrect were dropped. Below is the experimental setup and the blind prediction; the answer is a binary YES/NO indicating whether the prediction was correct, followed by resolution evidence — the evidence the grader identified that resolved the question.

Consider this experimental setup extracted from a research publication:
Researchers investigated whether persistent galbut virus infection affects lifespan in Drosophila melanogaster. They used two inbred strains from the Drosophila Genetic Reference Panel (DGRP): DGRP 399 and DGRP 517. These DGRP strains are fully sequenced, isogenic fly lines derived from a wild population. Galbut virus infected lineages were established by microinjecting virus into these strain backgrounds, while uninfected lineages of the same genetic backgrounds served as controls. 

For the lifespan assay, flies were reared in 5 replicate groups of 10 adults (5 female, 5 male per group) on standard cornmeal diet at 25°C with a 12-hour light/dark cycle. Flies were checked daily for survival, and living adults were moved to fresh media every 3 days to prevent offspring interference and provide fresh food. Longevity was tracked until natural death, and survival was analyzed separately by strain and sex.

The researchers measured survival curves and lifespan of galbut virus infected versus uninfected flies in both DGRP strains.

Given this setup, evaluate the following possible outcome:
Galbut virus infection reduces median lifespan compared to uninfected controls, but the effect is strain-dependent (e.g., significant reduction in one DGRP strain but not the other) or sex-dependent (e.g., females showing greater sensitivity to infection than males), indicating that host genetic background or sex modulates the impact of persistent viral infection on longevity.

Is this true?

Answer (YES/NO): NO